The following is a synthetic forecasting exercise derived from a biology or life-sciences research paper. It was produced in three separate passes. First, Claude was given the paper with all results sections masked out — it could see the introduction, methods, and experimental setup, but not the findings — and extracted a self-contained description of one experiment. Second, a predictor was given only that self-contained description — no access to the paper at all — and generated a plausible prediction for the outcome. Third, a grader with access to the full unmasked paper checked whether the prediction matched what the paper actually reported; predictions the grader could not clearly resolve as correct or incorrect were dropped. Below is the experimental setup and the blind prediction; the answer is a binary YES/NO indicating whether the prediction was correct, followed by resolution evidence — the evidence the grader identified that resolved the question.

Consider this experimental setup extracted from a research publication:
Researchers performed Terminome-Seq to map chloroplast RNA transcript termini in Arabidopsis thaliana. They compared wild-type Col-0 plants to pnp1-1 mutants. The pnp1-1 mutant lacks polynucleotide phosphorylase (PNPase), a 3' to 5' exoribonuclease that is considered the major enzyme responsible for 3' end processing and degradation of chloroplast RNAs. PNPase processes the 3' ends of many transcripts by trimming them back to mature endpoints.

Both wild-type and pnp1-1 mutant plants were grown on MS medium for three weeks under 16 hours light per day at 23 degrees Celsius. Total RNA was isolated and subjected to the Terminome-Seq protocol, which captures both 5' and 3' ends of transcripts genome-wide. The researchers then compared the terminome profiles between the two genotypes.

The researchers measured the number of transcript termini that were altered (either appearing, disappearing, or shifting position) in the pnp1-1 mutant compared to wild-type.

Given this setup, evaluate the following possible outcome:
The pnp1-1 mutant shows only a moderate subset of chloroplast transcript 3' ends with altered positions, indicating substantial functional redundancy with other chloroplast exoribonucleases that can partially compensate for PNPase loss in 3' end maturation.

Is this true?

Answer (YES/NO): NO